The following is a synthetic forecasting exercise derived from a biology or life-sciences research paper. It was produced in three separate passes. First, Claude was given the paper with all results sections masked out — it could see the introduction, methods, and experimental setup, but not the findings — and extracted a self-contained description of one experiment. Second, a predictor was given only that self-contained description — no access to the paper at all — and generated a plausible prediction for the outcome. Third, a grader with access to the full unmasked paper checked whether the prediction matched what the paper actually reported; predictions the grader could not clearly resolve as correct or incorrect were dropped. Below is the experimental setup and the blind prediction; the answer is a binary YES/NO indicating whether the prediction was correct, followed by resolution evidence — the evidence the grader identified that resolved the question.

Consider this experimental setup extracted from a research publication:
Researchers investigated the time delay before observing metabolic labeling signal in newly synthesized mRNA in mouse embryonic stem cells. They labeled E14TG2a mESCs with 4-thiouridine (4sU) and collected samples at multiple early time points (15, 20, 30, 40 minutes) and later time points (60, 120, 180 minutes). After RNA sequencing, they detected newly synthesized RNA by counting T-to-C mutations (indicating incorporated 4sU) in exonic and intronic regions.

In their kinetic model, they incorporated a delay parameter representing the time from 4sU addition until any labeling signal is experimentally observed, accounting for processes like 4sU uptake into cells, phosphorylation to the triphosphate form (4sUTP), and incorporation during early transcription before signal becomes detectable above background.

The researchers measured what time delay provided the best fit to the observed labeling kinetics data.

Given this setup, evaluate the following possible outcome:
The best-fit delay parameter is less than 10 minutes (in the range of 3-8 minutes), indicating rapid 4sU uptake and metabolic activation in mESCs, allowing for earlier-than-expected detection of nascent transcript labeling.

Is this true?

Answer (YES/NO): YES